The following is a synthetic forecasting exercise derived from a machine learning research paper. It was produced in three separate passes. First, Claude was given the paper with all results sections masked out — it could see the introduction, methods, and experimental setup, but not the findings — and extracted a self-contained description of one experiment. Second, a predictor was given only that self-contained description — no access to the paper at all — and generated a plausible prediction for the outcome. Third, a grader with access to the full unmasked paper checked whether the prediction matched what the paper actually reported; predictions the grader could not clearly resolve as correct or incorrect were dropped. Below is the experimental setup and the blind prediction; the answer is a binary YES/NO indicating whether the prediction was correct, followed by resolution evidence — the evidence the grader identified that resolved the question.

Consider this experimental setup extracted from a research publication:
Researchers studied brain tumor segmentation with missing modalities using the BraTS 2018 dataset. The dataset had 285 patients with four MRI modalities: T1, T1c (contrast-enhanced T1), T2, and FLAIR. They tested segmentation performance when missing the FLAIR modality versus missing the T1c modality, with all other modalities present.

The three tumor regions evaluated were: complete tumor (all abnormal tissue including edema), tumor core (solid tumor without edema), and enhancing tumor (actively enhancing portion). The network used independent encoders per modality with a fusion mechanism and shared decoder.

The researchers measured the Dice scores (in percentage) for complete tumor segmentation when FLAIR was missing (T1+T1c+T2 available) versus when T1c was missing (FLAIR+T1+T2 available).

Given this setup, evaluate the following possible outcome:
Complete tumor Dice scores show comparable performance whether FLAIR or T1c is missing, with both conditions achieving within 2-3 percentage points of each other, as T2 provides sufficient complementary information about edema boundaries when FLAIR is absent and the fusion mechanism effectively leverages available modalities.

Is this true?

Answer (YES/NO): NO